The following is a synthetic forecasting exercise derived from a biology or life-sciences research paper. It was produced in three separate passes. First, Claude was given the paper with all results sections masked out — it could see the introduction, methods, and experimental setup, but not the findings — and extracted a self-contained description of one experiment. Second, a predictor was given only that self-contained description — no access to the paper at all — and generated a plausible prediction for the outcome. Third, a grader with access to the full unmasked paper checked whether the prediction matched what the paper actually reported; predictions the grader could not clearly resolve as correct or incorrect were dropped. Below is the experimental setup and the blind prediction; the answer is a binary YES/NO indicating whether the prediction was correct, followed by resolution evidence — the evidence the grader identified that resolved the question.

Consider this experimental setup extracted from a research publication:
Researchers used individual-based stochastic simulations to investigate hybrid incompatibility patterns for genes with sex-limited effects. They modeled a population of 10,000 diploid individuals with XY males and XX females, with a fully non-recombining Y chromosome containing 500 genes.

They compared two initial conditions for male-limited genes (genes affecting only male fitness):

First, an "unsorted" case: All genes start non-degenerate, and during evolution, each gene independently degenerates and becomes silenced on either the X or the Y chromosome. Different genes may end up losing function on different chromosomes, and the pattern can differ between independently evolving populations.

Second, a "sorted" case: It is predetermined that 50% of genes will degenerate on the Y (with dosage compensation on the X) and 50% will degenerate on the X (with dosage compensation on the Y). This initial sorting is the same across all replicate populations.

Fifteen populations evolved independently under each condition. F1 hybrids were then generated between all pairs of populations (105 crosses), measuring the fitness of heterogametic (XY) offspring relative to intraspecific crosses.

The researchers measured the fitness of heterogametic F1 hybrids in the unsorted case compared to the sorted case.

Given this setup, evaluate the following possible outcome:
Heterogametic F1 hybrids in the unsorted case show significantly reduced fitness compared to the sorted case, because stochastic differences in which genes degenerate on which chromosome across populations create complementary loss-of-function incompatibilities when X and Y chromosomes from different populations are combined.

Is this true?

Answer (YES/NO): YES